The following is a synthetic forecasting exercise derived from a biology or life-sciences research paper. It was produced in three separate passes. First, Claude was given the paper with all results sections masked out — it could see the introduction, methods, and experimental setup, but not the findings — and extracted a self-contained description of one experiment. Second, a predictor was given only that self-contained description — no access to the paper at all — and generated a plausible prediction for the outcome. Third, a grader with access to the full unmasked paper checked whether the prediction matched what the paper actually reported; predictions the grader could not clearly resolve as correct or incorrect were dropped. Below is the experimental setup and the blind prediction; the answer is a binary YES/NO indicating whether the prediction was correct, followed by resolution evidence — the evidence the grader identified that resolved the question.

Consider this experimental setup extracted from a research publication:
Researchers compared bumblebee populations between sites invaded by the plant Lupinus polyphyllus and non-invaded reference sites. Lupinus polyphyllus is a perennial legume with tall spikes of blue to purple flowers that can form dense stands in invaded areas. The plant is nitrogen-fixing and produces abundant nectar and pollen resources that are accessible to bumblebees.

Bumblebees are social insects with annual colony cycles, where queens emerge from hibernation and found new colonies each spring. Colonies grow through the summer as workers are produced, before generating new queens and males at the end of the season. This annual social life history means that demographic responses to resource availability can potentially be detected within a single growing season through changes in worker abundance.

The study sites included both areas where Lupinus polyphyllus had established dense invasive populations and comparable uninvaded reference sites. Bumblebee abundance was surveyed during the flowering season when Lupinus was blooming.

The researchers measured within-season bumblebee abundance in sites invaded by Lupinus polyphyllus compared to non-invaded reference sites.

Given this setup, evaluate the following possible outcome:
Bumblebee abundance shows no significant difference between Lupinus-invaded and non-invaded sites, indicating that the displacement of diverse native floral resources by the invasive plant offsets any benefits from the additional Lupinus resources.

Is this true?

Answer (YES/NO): NO